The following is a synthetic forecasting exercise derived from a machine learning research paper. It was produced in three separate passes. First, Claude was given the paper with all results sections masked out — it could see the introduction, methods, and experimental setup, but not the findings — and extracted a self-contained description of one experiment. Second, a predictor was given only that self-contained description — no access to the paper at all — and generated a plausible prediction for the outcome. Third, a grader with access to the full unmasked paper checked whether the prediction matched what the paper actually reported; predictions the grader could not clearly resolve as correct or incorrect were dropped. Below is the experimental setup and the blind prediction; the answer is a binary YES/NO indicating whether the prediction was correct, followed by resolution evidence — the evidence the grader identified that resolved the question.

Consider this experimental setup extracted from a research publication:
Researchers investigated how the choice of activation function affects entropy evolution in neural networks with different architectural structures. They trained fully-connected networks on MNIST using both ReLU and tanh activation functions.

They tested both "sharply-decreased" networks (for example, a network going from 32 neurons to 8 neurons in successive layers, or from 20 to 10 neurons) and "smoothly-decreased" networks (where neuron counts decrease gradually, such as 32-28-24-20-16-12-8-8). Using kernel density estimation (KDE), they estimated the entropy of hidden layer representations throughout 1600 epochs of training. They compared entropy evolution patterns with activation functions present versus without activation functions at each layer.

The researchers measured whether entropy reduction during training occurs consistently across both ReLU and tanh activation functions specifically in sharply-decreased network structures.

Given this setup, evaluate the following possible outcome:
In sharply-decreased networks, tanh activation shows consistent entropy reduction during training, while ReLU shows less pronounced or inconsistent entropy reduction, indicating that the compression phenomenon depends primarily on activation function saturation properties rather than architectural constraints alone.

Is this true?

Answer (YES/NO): NO